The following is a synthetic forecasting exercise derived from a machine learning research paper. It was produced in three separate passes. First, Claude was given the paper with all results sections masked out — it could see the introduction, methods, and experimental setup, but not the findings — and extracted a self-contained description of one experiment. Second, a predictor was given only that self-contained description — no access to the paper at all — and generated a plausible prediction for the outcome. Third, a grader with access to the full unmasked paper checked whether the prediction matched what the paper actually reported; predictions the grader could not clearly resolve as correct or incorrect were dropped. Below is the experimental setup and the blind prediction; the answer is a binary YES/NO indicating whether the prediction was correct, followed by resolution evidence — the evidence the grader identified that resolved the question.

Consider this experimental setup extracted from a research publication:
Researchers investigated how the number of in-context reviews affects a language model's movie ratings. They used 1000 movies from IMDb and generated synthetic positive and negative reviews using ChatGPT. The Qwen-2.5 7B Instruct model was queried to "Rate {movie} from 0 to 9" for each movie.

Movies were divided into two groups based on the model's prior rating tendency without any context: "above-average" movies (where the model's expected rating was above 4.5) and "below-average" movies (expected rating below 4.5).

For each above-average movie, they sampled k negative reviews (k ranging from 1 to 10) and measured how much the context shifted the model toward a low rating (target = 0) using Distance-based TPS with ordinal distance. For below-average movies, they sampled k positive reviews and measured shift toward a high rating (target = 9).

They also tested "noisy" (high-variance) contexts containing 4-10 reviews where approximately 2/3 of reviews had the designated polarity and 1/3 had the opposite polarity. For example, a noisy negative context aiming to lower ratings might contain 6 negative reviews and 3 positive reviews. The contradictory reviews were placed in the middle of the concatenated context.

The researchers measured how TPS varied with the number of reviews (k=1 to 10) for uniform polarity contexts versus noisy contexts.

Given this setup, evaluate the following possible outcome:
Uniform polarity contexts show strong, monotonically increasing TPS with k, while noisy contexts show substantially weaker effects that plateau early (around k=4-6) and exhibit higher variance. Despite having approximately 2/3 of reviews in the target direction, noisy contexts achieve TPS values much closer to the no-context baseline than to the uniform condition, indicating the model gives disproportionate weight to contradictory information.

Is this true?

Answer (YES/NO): NO